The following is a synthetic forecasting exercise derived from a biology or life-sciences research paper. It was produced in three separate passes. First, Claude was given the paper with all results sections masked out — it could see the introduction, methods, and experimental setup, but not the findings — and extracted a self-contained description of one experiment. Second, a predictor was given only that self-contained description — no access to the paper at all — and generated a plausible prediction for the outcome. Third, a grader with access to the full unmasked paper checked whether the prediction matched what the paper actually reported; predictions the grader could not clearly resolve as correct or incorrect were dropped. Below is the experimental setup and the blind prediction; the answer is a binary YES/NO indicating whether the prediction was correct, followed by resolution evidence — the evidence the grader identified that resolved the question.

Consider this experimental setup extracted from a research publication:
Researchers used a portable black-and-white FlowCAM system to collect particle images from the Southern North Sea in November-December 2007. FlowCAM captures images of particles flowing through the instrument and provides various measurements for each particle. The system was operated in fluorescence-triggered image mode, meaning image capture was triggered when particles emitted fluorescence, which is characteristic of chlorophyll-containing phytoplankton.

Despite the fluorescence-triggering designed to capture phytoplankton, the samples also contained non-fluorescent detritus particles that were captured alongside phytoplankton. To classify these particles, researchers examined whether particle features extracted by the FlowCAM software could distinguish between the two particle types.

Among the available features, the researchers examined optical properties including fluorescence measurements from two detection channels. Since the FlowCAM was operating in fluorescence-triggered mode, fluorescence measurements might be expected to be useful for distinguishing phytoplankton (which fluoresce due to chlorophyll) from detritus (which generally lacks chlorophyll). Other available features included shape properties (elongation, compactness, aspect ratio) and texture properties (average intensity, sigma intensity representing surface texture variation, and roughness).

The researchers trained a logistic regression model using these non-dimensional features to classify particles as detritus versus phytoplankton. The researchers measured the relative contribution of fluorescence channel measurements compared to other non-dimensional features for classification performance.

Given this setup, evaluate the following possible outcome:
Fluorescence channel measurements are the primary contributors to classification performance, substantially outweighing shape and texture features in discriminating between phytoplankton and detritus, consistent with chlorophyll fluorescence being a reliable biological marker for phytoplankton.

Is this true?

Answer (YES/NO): NO